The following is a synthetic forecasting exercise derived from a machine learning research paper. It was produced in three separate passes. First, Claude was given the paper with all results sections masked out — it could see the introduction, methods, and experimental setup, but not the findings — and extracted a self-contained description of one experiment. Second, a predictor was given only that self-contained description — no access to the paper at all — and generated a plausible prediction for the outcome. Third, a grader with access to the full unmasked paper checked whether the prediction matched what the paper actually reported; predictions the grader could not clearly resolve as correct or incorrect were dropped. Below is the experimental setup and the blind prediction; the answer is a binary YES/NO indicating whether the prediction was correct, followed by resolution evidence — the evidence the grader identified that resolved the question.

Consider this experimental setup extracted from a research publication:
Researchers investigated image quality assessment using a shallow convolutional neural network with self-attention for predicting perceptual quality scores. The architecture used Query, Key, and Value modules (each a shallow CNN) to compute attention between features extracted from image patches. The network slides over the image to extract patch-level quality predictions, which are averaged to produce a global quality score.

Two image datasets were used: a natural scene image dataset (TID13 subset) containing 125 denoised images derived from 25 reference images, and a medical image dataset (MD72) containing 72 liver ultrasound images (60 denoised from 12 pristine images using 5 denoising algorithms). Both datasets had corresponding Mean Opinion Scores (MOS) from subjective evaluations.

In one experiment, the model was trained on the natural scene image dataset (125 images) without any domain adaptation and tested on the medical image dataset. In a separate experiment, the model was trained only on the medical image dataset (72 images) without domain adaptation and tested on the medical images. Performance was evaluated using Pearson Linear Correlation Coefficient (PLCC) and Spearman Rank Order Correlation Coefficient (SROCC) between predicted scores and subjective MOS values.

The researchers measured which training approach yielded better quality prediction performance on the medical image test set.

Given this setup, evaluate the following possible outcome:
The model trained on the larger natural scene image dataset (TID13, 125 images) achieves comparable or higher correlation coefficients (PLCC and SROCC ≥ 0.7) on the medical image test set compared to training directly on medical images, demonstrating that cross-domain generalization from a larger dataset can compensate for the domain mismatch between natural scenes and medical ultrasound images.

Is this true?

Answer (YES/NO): NO